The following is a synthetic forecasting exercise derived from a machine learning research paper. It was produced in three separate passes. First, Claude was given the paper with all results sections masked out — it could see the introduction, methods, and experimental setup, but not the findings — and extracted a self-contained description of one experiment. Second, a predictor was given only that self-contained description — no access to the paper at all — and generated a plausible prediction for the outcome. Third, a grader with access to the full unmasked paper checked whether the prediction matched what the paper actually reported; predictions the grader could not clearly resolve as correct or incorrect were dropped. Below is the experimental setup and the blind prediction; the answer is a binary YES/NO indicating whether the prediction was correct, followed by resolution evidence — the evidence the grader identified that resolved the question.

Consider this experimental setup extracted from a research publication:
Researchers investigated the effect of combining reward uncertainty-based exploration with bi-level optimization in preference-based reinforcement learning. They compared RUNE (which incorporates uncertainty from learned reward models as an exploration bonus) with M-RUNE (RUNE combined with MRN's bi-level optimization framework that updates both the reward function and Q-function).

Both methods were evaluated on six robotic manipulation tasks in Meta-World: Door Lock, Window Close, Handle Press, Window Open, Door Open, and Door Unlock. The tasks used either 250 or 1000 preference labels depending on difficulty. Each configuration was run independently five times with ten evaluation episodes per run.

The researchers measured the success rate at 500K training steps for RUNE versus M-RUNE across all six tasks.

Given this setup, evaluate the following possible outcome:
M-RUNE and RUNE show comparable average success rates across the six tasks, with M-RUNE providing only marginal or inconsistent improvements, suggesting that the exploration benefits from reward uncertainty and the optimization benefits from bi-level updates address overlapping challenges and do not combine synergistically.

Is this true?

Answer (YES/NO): YES